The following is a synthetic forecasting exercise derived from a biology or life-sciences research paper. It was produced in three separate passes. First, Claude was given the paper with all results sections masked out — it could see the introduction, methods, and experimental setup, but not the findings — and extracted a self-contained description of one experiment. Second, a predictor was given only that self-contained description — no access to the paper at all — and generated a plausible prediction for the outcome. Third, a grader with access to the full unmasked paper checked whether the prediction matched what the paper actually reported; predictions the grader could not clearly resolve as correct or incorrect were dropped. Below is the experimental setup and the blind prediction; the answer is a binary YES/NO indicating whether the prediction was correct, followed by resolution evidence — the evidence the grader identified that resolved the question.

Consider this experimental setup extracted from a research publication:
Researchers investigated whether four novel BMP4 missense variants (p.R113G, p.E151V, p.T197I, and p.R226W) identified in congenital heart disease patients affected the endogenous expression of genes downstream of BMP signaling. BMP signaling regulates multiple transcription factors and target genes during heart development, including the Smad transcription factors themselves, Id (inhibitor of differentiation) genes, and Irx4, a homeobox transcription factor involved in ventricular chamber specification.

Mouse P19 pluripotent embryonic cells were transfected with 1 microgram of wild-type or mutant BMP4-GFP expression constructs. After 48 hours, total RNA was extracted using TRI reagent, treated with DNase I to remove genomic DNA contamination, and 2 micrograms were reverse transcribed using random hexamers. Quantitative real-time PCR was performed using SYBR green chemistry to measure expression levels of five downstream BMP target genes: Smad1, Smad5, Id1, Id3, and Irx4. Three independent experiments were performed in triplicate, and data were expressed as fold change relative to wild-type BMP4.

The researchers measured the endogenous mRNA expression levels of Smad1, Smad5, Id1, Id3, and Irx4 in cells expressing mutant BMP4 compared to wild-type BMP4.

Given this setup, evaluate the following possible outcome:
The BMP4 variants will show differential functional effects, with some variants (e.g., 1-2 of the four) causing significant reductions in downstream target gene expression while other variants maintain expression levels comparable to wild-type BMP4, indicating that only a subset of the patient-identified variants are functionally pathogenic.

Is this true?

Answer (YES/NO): NO